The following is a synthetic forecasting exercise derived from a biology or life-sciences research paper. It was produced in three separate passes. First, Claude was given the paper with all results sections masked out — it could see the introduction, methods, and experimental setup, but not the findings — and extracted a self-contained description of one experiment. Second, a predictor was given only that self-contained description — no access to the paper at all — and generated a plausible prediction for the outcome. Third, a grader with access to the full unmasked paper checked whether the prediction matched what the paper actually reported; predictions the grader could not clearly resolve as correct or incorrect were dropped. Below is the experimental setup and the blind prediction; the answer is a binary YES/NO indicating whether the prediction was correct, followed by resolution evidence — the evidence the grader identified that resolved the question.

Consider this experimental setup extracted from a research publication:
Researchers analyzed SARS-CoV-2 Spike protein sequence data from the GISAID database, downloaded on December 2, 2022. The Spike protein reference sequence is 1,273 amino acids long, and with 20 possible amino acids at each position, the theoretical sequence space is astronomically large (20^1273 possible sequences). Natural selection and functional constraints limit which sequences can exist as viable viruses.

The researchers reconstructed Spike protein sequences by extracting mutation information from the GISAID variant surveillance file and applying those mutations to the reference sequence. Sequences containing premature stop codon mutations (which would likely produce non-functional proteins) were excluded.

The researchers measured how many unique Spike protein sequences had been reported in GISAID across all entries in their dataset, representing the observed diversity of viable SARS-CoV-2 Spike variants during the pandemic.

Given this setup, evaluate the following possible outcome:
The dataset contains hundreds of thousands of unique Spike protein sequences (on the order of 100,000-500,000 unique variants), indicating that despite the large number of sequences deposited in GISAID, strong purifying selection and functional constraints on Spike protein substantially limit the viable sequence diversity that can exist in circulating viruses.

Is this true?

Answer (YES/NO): NO